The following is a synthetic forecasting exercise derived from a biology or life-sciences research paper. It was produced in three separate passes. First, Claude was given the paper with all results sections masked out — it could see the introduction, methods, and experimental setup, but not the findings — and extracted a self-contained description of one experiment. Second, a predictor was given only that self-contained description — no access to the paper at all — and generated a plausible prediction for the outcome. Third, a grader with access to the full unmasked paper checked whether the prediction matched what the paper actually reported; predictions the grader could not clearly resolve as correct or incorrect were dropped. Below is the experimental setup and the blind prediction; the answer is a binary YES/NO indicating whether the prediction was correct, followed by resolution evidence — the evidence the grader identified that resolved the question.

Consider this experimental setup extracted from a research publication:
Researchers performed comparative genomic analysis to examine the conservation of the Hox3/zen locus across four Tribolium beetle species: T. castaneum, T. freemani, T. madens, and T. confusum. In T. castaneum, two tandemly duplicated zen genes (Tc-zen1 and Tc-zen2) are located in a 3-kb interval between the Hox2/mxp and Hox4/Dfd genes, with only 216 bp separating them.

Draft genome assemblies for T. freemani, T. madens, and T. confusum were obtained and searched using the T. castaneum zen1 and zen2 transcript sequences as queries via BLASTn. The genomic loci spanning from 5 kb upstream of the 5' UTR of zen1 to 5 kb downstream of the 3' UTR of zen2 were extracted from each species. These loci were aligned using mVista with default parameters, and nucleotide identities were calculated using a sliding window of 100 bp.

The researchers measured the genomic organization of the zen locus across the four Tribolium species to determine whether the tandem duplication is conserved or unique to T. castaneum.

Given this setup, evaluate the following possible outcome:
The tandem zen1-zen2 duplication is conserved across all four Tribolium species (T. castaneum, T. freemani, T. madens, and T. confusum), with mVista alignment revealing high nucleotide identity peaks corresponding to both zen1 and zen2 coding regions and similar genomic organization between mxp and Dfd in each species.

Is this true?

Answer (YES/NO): YES